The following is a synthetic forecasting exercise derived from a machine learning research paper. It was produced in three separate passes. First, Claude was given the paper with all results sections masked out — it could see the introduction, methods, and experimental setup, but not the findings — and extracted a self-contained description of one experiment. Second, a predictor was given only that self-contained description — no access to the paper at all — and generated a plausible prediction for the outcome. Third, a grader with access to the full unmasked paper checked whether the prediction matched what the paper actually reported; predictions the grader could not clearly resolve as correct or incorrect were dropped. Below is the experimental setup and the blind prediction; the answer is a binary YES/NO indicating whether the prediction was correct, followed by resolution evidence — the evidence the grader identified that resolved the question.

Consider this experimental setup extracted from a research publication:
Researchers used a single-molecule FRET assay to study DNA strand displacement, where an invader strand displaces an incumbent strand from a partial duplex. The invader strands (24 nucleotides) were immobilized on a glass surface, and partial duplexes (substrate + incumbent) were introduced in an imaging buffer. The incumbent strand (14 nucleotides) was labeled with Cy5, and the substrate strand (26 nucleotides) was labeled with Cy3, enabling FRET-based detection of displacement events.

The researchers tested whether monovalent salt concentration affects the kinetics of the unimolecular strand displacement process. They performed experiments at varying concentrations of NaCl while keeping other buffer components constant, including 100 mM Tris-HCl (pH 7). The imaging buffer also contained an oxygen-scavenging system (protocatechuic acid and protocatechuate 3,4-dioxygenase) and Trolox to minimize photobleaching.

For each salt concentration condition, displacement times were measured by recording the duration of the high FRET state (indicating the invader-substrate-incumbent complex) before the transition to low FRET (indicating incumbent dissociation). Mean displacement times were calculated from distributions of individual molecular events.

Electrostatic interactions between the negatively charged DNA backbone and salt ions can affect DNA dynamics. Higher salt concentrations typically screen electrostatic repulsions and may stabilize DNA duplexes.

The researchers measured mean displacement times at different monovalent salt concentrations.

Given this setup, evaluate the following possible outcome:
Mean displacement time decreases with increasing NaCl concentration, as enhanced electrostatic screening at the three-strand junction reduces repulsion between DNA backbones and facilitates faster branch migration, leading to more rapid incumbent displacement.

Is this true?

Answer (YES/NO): NO